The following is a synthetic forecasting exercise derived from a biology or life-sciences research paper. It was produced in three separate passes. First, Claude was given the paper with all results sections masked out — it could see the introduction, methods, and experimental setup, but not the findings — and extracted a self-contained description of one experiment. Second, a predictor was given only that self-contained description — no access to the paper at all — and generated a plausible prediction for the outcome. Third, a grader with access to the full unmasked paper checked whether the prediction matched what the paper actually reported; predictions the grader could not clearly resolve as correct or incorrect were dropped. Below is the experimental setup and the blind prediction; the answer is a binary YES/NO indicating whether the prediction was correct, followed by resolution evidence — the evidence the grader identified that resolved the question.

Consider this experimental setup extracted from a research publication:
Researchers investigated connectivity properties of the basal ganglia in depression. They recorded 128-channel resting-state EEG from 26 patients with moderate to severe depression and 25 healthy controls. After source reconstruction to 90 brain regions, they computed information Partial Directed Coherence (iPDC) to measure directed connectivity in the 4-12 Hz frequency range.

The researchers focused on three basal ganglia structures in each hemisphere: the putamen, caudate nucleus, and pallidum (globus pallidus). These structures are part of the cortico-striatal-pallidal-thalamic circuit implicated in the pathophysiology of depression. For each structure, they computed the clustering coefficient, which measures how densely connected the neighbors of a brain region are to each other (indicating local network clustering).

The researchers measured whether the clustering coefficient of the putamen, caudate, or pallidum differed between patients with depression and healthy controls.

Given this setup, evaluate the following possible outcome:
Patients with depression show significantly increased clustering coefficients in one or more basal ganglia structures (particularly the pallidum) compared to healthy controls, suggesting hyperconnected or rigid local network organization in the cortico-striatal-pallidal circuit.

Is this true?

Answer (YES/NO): NO